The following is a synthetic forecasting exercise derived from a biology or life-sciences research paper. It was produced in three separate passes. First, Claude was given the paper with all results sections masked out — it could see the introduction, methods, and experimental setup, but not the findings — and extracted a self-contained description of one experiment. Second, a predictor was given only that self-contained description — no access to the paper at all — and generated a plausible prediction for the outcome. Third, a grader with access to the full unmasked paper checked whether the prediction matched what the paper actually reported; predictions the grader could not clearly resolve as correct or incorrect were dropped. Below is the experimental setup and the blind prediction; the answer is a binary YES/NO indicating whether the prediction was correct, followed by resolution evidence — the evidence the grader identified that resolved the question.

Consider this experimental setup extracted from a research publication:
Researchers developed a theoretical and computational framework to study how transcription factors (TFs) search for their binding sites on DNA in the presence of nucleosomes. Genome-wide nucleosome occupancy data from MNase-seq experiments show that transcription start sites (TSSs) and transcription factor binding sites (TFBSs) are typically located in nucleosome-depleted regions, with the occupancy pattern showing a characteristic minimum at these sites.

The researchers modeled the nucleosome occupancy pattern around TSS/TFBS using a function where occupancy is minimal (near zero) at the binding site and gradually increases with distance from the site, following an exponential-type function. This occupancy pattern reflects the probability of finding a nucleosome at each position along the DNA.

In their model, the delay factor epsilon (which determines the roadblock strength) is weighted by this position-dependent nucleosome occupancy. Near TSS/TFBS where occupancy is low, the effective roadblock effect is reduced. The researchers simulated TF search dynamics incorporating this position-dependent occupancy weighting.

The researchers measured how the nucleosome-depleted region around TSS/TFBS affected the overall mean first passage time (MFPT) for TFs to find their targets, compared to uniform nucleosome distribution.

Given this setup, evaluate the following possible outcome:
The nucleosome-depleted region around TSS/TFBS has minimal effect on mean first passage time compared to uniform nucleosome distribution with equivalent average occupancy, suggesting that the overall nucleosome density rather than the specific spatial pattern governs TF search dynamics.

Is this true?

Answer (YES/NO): NO